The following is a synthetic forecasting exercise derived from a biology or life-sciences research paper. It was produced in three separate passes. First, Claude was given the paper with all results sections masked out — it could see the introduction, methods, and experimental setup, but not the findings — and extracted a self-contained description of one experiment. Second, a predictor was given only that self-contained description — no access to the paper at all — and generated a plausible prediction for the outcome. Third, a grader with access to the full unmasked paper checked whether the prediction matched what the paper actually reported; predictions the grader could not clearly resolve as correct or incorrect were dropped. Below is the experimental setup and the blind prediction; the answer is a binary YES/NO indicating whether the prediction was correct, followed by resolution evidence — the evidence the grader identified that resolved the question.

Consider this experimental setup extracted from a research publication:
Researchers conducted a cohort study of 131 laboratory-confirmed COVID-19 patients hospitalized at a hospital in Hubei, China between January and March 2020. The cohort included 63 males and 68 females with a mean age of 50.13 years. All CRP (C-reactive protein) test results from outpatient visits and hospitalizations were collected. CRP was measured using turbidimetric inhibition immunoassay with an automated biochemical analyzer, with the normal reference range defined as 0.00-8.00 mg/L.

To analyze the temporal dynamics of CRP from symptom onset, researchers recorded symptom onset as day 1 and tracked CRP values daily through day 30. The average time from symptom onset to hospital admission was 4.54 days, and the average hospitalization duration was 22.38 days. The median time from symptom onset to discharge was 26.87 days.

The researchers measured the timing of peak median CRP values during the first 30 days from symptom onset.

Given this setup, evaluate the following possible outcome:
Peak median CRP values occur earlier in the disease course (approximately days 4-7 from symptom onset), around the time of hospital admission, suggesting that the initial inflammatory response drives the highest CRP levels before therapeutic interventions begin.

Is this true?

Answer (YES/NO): NO